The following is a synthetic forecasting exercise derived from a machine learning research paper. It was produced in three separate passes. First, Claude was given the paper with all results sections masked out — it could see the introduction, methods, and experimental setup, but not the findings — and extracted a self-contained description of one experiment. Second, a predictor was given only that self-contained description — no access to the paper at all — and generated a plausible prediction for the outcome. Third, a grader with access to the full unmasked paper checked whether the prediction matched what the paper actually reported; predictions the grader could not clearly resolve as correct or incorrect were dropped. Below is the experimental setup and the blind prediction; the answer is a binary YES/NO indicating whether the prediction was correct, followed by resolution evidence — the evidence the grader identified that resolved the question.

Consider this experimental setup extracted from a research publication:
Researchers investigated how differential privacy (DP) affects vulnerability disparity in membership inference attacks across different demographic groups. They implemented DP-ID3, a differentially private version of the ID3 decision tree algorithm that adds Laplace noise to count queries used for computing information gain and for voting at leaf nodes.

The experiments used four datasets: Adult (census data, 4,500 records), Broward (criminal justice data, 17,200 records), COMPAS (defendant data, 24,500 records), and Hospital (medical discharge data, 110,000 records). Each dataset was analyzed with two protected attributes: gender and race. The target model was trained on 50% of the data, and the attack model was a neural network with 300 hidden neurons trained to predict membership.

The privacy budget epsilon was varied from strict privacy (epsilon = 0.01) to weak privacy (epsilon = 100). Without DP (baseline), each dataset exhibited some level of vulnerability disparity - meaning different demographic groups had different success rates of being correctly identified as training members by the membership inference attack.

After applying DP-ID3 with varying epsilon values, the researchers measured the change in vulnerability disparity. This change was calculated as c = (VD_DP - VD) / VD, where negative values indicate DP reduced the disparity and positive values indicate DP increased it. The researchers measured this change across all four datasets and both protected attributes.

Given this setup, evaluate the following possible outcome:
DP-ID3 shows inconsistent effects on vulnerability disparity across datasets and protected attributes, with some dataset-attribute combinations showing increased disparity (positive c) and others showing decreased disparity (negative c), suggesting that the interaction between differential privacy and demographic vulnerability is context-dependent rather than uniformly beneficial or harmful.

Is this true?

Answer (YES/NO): YES